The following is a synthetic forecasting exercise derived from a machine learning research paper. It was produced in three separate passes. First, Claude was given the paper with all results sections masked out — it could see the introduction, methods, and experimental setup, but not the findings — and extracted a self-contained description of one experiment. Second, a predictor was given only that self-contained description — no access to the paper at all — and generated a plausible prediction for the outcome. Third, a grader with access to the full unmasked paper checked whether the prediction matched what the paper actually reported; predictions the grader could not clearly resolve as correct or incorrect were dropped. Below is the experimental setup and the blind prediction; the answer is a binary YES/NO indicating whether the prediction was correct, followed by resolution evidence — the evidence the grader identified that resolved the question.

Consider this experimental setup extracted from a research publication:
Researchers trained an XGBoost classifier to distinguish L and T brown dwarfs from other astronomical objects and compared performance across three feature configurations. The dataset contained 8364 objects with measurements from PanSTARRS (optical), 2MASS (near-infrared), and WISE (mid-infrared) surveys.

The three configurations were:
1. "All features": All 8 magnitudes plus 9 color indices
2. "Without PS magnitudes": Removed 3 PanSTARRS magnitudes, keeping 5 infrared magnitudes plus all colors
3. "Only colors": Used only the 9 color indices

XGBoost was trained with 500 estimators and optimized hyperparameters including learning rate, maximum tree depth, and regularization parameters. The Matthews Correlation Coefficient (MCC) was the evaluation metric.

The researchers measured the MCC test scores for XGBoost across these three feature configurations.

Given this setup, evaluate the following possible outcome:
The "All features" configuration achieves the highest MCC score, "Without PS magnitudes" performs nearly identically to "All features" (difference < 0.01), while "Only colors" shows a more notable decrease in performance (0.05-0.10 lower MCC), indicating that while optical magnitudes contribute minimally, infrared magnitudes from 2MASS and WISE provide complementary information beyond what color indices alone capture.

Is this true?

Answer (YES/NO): NO